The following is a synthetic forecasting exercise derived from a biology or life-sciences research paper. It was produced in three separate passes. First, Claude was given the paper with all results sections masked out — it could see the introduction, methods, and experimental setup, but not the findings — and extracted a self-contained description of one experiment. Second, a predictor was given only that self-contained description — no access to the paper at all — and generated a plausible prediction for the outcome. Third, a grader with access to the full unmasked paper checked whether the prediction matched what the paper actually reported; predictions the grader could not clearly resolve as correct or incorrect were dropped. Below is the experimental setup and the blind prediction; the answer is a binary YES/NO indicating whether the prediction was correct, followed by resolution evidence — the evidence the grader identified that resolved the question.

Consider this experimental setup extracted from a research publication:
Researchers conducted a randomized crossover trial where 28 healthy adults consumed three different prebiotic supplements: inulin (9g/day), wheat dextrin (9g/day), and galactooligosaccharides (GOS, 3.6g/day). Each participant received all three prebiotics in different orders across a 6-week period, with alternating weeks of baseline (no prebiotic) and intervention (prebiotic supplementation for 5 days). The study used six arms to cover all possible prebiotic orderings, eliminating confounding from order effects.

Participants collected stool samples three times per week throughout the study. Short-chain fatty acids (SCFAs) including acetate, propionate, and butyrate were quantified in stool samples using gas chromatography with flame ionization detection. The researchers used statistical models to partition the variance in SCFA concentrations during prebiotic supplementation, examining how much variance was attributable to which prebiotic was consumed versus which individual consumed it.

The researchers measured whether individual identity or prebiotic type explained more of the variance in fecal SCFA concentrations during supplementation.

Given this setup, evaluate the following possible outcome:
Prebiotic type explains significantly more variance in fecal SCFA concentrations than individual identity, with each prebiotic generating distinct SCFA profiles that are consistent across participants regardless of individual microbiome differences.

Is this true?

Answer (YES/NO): NO